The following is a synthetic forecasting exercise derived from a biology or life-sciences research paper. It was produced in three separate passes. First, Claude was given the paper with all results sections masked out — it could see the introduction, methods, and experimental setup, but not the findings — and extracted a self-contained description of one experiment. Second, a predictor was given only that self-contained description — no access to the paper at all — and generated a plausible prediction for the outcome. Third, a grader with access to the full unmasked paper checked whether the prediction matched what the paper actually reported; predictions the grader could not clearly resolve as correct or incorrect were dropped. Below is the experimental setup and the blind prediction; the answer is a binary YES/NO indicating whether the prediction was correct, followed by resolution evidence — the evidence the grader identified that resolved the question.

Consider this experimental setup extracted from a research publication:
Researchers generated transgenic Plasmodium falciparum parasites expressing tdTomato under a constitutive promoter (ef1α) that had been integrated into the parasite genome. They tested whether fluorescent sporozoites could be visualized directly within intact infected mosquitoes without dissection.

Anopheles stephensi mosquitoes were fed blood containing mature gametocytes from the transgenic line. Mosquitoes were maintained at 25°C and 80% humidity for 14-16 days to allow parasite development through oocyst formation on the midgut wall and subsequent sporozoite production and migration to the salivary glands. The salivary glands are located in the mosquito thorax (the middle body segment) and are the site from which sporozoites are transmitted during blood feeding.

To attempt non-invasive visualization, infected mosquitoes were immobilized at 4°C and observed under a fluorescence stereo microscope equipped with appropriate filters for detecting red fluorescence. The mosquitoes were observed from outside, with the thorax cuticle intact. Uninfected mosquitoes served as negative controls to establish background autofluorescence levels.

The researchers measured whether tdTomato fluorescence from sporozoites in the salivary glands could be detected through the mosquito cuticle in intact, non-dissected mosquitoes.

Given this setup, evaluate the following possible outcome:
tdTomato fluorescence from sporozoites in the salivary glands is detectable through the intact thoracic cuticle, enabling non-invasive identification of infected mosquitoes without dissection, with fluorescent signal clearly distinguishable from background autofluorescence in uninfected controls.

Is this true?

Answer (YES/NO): YES